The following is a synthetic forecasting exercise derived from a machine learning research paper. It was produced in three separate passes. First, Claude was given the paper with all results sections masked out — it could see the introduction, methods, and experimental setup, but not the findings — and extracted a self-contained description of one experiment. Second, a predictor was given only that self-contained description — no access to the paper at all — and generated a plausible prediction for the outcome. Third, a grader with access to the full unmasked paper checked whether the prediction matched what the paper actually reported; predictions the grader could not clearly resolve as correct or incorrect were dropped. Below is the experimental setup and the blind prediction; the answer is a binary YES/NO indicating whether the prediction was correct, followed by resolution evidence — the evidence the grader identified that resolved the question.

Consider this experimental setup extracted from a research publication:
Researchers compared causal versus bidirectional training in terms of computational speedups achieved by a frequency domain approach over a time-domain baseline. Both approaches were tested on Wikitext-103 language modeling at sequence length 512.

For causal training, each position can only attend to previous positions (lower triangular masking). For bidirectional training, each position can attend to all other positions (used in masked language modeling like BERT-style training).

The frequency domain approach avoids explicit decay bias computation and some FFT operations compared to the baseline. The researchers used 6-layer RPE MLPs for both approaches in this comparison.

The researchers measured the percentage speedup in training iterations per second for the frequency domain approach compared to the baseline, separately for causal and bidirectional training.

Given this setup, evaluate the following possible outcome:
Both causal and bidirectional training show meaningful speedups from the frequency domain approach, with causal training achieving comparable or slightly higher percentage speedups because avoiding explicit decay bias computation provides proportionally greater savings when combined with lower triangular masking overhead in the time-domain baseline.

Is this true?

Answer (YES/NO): NO